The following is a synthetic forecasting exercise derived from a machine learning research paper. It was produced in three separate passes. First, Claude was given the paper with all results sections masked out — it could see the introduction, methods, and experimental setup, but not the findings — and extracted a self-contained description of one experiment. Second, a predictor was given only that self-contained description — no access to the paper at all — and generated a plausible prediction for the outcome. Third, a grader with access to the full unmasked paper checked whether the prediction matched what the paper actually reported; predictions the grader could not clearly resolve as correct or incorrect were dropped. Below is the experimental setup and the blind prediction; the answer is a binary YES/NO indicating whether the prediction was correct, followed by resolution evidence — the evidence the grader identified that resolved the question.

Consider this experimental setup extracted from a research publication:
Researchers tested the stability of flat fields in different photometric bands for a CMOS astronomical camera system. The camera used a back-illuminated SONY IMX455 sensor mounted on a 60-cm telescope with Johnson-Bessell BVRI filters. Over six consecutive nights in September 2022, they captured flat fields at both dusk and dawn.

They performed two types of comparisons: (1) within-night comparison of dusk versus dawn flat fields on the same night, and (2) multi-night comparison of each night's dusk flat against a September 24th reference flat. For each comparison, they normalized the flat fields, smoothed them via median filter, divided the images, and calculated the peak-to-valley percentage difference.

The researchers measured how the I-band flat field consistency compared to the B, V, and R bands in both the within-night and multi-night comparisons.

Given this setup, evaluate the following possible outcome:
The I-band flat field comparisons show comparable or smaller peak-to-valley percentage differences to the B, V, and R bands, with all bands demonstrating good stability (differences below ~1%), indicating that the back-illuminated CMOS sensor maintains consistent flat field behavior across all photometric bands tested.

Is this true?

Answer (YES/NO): NO